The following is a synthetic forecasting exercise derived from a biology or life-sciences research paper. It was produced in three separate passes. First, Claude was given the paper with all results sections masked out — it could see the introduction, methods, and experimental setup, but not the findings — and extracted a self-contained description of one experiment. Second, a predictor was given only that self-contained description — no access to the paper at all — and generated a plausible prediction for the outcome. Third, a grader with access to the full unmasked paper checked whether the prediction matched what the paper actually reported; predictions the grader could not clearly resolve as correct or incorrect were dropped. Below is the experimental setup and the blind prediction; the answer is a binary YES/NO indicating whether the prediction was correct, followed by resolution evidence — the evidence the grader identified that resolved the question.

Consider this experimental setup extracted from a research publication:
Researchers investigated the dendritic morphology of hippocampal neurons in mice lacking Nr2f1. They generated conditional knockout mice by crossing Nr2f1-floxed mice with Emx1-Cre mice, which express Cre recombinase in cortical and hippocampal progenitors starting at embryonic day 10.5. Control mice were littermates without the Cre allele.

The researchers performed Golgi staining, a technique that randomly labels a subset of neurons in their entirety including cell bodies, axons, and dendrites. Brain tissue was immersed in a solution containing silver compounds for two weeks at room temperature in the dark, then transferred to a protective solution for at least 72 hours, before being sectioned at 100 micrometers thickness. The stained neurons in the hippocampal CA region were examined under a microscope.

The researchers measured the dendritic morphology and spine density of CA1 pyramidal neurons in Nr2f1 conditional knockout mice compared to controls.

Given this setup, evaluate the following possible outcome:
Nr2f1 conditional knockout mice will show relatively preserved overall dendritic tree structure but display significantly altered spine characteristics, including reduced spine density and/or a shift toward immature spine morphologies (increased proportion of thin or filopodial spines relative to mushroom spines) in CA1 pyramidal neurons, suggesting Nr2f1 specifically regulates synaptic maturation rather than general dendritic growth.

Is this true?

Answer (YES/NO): NO